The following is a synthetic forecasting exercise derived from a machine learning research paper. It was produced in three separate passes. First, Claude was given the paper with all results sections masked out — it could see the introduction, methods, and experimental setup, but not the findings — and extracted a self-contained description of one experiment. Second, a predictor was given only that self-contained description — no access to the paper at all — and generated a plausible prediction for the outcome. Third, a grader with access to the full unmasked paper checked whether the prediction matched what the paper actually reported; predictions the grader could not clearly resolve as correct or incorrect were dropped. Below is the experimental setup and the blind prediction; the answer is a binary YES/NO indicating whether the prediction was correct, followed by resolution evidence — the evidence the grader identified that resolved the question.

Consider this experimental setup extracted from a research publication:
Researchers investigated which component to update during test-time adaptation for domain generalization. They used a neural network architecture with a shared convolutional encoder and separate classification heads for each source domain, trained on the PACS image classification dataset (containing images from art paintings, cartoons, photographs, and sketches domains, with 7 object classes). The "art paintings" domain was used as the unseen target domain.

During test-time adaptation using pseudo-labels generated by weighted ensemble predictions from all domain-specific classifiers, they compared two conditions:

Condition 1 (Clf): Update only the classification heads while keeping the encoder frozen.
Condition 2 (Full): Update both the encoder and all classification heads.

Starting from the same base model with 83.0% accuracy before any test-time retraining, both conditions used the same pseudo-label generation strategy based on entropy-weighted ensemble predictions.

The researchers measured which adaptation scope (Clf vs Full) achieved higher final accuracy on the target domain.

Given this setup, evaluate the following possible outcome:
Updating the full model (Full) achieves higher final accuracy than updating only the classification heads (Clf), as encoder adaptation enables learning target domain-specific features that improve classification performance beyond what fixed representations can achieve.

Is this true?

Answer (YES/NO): YES